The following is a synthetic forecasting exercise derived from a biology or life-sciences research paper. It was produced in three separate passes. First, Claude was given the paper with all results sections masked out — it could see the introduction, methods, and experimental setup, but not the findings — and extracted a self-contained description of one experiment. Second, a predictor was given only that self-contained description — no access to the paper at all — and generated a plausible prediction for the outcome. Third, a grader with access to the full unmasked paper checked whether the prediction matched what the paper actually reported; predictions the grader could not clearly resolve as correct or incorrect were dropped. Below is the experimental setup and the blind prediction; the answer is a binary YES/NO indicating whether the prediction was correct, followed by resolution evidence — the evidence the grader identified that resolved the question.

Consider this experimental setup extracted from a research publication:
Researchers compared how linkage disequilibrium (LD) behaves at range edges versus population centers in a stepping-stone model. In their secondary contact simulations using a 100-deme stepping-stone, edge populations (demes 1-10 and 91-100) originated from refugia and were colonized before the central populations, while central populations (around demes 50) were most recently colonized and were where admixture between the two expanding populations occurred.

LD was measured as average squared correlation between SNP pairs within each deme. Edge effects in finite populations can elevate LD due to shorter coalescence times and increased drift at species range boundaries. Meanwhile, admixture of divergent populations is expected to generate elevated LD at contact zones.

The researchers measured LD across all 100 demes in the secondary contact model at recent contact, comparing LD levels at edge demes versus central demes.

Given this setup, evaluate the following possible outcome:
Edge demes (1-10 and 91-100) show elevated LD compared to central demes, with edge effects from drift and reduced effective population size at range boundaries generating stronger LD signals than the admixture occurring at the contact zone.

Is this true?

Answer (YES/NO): NO